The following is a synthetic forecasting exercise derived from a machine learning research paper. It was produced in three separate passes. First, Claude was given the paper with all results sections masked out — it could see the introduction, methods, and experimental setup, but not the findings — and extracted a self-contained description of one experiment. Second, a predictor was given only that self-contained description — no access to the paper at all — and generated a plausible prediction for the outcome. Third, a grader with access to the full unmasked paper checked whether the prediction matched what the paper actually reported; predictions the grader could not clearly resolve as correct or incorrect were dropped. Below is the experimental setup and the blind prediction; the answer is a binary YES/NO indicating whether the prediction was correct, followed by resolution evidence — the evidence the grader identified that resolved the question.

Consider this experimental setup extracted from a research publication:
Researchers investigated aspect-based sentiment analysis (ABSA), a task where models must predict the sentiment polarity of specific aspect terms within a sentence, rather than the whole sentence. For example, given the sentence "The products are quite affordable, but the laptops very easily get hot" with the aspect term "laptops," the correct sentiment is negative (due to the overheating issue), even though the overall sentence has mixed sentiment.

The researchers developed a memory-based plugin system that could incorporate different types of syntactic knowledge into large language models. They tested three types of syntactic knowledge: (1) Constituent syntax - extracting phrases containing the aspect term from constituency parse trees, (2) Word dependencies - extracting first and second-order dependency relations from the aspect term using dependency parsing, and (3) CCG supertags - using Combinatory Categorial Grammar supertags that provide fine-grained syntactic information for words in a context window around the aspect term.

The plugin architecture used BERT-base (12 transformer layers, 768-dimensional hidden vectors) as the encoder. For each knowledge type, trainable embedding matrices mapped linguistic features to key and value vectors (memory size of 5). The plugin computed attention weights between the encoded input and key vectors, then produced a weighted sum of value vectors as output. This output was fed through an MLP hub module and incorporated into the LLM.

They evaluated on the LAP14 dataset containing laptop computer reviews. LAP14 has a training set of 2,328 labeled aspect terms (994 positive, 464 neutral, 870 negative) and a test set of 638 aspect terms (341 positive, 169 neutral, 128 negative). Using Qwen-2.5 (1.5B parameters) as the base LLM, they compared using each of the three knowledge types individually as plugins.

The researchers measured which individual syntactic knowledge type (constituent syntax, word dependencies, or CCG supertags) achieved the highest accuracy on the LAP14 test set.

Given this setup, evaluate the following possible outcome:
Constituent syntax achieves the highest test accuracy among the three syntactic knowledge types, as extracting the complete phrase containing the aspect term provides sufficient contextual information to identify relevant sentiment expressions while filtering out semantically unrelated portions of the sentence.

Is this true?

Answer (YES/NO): NO